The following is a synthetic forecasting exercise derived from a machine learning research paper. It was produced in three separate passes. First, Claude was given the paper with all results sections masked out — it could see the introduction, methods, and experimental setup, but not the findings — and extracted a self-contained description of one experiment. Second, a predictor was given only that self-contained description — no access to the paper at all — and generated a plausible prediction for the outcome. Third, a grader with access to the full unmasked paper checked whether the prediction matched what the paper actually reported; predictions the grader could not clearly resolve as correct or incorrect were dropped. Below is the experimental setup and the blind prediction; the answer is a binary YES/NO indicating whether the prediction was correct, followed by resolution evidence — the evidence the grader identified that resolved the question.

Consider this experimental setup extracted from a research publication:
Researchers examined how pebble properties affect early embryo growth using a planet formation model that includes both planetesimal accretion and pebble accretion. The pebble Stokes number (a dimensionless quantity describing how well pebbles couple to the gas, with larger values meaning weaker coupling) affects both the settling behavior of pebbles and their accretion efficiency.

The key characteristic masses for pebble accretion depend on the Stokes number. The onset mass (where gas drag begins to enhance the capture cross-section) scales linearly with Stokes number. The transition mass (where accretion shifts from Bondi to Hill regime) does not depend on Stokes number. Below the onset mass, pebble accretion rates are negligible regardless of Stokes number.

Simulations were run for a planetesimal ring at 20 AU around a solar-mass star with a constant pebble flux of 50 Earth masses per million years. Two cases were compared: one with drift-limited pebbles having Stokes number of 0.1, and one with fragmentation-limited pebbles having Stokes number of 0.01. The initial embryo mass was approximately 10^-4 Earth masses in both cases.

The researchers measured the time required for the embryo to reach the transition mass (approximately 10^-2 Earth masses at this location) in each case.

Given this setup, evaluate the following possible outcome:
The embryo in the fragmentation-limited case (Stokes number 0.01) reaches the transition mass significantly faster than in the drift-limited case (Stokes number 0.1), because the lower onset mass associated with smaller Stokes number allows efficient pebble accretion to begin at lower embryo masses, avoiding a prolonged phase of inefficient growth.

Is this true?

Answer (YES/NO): NO